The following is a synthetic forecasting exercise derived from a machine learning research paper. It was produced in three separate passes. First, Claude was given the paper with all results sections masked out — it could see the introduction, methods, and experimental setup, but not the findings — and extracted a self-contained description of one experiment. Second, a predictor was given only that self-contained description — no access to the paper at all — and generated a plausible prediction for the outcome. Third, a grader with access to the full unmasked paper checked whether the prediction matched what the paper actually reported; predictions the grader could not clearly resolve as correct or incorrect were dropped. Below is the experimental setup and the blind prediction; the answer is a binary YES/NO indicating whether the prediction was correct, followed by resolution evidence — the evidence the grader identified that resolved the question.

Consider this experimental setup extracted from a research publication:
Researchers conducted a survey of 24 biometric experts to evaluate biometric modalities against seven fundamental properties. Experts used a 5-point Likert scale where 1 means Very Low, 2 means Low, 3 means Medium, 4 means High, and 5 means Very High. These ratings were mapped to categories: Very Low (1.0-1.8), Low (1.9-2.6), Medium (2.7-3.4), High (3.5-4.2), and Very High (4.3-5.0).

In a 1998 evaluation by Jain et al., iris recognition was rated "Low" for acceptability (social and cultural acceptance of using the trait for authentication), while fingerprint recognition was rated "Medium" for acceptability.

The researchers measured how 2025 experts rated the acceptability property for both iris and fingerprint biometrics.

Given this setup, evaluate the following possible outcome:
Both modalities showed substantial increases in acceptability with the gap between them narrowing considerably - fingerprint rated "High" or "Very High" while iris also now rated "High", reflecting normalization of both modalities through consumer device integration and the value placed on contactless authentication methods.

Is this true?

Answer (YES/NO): YES